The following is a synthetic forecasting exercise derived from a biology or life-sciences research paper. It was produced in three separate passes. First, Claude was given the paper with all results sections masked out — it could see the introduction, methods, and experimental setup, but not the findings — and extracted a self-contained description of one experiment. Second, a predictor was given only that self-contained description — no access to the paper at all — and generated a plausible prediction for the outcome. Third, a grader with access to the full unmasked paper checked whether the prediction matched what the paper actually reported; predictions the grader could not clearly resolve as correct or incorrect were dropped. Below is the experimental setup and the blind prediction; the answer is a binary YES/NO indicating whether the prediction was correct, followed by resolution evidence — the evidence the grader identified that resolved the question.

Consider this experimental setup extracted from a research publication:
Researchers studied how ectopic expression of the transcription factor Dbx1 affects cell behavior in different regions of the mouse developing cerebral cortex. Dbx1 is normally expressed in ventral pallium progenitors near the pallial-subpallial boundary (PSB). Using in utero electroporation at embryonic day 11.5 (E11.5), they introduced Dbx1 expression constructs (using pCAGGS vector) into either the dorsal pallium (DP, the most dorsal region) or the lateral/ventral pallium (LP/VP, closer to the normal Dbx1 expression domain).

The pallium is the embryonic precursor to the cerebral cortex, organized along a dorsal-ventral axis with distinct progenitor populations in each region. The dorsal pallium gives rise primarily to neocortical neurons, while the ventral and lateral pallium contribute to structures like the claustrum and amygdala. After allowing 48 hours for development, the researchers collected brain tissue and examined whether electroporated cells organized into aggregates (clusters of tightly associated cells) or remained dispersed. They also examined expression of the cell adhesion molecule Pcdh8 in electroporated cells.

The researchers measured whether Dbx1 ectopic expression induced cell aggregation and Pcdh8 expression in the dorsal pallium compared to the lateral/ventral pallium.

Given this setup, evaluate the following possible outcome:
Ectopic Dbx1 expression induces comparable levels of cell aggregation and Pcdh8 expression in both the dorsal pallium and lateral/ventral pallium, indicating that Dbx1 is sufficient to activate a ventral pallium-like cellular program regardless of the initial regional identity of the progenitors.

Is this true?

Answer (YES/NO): NO